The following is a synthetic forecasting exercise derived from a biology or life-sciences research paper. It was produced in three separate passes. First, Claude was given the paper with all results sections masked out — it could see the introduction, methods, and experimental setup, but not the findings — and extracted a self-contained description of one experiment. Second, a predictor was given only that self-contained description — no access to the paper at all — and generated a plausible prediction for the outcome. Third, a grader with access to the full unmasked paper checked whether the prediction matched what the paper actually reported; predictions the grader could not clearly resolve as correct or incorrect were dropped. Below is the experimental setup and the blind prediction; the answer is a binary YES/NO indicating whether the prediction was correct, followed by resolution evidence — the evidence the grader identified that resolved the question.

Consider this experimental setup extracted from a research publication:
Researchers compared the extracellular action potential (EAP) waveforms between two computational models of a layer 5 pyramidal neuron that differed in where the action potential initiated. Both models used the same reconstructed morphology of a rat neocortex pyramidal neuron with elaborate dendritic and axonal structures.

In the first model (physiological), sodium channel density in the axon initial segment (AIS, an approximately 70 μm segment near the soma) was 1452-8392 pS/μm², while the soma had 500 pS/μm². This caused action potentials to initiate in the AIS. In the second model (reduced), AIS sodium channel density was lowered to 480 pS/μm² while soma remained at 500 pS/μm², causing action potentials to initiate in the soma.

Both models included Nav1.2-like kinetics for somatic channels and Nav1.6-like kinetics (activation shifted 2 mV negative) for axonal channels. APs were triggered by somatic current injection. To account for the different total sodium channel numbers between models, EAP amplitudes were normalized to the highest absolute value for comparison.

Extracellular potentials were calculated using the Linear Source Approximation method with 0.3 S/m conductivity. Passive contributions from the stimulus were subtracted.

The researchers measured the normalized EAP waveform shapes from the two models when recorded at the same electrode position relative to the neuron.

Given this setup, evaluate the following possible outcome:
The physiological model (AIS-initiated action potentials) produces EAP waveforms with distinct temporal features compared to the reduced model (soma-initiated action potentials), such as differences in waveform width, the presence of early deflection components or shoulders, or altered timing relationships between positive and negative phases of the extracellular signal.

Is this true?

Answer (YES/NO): YES